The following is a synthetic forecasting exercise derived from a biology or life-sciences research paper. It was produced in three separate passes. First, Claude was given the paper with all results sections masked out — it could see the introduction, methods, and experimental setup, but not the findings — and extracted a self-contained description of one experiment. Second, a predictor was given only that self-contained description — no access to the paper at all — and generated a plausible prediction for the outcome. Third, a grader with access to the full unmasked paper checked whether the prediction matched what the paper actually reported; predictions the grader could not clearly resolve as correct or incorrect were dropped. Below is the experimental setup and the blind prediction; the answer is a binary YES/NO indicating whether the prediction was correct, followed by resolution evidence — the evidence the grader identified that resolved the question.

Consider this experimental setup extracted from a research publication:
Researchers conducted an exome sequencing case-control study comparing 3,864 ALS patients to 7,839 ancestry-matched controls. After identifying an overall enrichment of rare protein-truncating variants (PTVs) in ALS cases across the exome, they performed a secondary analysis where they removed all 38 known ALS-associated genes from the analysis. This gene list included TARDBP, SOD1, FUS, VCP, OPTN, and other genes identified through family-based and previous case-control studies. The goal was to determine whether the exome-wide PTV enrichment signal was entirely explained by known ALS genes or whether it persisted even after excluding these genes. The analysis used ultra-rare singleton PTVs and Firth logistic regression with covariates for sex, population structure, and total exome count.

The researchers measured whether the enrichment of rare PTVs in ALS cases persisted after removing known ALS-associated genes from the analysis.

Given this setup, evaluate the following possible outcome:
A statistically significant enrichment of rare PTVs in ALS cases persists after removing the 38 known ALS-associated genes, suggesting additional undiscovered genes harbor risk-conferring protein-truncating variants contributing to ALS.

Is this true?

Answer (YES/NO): YES